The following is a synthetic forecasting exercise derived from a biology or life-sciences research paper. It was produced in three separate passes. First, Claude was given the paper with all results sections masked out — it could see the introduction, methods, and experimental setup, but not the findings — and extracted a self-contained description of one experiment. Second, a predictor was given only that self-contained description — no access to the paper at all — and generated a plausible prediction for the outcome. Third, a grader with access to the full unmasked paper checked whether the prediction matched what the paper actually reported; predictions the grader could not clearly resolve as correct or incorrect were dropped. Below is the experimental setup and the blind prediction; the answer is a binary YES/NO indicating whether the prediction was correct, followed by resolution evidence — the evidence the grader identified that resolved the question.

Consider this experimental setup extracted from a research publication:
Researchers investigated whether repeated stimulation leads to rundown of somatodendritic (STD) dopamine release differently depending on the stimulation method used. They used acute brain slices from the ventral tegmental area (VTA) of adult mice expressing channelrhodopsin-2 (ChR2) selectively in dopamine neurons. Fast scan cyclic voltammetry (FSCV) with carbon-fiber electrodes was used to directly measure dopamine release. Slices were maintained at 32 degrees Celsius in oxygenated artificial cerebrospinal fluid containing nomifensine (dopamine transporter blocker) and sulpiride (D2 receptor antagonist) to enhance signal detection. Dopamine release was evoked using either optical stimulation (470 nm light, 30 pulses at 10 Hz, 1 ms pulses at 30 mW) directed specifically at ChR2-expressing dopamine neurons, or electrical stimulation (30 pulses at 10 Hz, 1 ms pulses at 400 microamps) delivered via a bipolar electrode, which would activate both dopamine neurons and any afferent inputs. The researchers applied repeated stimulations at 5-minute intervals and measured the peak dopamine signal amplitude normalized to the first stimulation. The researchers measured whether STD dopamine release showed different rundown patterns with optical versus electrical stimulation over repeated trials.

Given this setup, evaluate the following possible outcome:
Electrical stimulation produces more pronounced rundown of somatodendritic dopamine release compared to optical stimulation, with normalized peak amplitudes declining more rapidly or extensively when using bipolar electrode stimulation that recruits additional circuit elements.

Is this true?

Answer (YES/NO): NO